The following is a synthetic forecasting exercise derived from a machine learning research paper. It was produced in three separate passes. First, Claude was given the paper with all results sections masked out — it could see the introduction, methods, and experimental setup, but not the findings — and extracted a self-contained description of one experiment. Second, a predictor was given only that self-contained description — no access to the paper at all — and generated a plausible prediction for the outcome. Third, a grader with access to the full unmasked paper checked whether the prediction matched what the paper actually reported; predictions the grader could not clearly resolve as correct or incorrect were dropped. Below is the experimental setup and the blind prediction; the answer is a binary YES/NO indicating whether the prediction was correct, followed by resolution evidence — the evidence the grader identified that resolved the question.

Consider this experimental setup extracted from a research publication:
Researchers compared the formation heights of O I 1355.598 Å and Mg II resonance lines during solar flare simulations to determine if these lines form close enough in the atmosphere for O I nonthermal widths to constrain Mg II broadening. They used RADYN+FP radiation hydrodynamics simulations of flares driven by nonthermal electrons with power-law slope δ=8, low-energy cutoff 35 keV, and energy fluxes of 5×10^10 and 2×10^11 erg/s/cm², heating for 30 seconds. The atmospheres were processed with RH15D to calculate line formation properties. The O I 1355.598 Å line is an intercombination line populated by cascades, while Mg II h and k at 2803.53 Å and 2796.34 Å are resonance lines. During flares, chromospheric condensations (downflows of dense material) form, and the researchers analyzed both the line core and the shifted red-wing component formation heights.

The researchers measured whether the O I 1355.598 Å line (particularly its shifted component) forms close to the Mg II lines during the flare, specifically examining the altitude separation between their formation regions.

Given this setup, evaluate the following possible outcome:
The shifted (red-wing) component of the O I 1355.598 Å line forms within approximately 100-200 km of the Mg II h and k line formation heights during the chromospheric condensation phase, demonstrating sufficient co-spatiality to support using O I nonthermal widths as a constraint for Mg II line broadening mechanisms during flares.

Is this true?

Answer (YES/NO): NO